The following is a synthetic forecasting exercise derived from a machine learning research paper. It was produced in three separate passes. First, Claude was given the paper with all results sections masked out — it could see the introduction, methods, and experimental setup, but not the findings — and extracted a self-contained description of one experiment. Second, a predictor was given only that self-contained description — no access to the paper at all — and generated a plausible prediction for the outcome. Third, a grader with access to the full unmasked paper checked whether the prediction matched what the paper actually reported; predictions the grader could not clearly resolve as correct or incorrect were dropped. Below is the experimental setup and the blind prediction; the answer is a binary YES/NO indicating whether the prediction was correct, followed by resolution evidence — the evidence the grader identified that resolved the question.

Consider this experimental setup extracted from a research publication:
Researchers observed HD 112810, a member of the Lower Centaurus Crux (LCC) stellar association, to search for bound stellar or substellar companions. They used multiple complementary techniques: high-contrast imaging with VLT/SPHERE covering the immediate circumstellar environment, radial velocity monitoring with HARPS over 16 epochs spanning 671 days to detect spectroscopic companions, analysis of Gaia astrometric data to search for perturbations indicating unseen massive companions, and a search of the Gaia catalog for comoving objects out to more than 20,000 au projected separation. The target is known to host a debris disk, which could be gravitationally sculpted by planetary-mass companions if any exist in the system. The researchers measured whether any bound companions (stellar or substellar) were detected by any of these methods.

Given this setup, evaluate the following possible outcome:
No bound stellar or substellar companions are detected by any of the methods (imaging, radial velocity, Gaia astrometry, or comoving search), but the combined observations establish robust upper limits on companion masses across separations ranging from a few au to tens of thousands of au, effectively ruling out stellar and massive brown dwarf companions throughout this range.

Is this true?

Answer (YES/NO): YES